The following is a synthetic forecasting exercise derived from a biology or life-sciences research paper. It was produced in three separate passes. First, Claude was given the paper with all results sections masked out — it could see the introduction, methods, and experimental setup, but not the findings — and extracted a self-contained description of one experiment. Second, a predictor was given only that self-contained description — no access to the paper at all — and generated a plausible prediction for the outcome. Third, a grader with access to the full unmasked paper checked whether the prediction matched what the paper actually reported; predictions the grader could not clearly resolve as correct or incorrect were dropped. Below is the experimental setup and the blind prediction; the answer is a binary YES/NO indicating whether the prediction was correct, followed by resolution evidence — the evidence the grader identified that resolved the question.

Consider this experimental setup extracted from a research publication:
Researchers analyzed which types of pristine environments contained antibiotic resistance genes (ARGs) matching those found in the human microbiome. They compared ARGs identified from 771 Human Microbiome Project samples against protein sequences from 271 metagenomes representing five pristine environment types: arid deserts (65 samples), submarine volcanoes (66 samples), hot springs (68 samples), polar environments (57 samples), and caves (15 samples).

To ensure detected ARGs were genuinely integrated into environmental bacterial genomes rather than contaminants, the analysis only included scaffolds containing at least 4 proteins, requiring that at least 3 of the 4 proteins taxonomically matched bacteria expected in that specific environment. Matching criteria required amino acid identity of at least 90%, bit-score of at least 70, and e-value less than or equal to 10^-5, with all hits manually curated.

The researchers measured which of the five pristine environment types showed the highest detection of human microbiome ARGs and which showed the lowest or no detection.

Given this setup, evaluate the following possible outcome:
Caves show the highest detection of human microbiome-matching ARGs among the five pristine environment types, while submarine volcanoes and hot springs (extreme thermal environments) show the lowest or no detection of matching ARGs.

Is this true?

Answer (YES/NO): NO